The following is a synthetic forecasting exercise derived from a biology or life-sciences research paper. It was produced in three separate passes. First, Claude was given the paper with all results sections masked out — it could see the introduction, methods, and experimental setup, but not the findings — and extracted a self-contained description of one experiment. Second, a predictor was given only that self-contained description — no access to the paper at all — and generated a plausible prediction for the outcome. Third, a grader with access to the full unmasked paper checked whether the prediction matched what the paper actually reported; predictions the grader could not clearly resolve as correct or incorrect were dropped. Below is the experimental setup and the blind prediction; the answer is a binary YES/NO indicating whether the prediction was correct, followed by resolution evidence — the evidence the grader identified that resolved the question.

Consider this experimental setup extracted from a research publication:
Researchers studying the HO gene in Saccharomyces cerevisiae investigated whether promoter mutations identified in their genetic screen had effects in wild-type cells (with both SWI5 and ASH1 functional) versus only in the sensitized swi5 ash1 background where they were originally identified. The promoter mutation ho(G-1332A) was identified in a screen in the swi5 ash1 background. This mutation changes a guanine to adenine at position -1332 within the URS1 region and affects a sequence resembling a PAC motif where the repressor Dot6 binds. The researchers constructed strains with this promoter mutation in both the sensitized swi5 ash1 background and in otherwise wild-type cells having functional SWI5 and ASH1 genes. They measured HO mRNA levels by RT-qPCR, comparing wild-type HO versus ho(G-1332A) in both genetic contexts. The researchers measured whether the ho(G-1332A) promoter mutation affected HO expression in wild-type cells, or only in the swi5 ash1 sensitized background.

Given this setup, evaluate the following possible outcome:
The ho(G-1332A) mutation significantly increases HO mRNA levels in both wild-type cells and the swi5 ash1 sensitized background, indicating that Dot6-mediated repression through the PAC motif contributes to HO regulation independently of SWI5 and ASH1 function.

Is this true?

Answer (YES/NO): YES